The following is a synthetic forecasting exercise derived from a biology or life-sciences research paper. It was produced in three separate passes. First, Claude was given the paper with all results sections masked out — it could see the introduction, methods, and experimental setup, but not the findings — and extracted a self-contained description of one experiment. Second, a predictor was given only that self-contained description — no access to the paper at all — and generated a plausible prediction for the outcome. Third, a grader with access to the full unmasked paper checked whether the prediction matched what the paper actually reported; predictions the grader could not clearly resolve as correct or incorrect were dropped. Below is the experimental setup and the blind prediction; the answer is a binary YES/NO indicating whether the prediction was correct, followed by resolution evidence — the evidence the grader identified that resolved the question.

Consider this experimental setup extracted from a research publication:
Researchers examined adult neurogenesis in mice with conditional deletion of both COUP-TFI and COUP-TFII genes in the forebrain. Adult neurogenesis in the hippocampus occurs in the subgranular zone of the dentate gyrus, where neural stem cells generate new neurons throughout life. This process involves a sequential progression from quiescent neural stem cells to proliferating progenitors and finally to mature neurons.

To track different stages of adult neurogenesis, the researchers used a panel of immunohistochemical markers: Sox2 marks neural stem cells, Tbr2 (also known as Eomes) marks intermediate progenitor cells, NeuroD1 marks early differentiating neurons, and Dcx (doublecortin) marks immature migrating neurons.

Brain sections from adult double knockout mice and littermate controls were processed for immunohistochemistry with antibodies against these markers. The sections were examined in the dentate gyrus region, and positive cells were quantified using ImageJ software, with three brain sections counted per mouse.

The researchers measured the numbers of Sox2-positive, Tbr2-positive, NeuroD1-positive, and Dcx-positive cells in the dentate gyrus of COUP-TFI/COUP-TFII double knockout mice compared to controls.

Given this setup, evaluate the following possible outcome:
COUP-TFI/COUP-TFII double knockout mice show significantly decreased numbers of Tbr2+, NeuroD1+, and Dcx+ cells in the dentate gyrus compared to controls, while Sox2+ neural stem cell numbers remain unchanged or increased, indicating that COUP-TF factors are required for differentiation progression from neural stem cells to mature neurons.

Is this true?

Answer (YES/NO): NO